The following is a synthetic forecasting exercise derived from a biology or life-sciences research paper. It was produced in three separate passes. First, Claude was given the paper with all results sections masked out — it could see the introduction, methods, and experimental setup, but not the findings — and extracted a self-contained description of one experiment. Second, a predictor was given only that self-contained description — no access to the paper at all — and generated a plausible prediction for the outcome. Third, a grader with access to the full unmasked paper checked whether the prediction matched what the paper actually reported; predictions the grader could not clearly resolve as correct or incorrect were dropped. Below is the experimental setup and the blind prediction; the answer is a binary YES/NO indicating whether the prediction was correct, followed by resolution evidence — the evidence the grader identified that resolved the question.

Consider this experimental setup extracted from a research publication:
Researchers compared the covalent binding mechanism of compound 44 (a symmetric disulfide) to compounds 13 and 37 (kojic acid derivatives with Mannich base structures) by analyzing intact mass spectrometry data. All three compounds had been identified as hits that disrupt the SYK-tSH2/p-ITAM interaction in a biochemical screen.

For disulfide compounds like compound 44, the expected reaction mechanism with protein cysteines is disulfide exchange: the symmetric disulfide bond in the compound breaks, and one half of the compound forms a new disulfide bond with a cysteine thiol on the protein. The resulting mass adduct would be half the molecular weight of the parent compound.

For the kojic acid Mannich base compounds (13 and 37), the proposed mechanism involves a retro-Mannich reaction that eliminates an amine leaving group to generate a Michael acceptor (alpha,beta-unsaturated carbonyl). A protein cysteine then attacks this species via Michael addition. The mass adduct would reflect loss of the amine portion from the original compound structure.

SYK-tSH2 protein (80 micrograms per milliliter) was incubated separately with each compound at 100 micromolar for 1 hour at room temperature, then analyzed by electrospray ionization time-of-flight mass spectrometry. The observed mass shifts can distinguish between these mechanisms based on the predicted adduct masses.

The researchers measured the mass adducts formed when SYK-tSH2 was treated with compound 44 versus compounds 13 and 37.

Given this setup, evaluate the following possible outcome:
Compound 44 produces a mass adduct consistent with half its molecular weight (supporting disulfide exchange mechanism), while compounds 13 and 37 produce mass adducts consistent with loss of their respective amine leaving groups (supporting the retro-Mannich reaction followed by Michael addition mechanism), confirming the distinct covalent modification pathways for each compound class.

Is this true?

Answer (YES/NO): YES